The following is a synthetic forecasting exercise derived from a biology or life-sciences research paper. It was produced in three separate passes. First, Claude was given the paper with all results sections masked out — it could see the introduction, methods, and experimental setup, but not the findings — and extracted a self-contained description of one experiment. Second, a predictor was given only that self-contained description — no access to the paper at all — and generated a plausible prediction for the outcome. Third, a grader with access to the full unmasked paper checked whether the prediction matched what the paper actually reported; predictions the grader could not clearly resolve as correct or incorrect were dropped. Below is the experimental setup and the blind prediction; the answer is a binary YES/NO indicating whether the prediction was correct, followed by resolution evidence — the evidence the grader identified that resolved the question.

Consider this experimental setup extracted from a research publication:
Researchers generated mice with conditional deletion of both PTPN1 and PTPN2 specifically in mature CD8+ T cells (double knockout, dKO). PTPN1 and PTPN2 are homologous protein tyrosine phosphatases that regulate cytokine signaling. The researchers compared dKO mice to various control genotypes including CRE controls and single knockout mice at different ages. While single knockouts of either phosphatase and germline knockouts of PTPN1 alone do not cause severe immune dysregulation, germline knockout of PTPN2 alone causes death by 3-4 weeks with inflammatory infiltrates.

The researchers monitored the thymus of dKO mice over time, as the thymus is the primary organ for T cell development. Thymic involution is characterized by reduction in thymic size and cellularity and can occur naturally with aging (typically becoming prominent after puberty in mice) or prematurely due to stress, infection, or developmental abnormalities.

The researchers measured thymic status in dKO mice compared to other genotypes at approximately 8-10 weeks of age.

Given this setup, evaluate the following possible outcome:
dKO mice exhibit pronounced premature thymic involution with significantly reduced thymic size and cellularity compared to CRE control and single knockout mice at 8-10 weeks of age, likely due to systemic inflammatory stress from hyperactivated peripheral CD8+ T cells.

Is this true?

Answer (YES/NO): NO